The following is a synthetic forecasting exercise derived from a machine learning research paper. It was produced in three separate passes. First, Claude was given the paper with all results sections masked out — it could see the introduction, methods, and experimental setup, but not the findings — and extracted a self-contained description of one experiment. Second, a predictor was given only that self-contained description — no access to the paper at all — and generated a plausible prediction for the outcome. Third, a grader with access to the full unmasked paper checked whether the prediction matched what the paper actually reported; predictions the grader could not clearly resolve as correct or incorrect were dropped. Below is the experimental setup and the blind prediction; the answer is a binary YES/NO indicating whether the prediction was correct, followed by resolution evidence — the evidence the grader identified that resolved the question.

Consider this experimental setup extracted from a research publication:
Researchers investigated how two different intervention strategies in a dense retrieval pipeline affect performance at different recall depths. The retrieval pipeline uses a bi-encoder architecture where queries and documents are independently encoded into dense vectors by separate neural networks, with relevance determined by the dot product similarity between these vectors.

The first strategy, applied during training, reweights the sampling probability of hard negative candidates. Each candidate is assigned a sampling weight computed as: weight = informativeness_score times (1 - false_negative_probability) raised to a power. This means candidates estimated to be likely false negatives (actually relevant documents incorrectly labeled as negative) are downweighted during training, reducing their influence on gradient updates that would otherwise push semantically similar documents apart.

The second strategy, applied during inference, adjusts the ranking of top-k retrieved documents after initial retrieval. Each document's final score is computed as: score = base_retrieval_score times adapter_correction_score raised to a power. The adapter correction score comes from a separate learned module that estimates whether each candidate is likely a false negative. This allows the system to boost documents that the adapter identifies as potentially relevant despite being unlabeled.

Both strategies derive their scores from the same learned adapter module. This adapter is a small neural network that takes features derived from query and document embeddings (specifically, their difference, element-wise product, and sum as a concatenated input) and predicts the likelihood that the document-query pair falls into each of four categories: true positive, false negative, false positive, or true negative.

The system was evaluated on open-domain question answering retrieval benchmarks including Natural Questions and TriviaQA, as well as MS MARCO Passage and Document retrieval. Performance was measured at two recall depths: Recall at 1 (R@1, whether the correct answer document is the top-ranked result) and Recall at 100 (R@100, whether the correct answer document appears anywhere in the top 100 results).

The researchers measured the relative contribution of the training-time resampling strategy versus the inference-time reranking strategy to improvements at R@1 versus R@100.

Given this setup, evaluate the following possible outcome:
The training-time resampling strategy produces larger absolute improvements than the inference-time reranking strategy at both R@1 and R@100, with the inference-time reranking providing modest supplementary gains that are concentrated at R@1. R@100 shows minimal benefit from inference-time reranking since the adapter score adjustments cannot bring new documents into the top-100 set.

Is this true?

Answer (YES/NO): NO